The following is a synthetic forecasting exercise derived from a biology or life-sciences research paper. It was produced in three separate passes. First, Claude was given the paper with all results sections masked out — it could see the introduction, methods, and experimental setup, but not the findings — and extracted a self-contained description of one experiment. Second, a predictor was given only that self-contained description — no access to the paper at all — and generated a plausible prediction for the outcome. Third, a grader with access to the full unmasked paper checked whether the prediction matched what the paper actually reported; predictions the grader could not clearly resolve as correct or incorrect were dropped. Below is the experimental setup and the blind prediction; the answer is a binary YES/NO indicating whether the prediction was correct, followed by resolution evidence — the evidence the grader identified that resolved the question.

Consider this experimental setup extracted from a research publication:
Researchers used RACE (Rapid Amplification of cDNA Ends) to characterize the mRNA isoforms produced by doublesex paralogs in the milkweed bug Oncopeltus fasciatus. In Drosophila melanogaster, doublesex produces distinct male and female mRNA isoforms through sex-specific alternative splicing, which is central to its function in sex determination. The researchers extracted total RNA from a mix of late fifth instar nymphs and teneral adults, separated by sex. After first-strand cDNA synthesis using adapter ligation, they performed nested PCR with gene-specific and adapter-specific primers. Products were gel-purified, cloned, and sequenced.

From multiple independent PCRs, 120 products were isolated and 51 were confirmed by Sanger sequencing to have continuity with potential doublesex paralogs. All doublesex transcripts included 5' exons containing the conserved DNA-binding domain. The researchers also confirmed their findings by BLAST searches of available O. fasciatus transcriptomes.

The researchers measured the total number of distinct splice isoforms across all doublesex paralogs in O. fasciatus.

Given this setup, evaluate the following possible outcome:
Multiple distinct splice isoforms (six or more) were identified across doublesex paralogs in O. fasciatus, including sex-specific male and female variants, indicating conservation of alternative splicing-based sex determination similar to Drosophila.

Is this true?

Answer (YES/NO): NO